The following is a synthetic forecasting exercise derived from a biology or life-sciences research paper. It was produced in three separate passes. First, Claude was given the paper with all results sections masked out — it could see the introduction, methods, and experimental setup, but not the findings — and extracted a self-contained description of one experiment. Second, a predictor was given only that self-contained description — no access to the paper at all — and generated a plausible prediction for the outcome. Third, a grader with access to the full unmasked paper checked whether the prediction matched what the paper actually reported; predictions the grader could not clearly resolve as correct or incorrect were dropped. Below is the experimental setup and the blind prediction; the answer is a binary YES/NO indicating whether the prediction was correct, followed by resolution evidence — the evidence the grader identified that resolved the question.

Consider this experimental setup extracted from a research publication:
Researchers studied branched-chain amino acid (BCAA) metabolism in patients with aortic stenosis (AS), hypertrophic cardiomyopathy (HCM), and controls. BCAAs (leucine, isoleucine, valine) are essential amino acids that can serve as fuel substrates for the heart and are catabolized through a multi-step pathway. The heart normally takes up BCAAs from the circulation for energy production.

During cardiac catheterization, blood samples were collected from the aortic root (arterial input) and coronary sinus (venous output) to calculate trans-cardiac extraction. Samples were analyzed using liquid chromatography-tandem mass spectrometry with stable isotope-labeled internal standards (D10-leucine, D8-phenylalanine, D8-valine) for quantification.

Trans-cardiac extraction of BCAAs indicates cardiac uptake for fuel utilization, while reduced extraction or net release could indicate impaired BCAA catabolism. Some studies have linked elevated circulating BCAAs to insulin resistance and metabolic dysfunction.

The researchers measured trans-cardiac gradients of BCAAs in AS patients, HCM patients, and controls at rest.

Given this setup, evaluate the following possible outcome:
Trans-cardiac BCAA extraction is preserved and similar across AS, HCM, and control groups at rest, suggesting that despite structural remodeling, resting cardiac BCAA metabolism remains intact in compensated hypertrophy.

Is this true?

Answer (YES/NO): NO